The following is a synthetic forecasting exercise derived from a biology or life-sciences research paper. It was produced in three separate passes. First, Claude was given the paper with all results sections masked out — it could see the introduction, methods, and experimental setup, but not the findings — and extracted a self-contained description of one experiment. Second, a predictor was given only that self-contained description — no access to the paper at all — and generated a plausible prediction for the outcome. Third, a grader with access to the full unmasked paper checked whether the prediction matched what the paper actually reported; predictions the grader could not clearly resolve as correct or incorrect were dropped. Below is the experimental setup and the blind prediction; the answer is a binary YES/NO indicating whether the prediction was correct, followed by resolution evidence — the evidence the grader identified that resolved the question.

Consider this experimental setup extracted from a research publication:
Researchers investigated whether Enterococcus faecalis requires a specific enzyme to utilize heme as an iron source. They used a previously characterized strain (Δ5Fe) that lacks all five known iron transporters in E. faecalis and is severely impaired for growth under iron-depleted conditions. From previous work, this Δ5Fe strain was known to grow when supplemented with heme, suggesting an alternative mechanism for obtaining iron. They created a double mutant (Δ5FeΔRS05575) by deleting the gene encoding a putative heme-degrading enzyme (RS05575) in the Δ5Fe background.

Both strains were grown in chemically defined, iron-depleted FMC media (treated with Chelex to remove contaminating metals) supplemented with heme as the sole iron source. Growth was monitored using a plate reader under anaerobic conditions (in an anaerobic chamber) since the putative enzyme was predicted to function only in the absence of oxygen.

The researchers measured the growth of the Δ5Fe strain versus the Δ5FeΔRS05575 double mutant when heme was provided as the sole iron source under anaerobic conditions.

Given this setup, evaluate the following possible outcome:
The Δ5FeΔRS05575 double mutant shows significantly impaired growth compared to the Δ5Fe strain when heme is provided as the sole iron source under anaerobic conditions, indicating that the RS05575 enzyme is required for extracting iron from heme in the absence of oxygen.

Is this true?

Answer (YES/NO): NO